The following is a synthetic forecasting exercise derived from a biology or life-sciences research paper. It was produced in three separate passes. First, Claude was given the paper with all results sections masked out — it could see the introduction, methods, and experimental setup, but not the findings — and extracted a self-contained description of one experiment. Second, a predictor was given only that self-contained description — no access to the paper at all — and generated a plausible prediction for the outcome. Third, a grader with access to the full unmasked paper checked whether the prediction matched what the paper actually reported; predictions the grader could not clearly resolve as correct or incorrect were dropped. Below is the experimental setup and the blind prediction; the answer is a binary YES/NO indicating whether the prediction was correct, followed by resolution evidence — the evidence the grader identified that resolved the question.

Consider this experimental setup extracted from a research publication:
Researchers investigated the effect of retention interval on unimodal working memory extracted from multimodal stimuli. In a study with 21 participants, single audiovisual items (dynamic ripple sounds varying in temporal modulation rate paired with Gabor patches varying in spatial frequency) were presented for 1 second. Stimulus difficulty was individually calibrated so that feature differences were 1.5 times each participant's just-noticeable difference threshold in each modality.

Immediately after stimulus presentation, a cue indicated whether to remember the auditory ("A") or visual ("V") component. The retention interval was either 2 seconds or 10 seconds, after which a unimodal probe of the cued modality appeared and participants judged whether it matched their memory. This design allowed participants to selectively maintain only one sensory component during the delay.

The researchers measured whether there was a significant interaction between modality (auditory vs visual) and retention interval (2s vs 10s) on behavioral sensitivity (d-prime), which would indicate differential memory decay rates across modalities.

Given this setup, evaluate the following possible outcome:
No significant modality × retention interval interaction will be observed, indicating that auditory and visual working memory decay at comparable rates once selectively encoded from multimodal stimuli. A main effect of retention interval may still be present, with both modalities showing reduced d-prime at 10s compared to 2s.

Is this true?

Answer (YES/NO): NO